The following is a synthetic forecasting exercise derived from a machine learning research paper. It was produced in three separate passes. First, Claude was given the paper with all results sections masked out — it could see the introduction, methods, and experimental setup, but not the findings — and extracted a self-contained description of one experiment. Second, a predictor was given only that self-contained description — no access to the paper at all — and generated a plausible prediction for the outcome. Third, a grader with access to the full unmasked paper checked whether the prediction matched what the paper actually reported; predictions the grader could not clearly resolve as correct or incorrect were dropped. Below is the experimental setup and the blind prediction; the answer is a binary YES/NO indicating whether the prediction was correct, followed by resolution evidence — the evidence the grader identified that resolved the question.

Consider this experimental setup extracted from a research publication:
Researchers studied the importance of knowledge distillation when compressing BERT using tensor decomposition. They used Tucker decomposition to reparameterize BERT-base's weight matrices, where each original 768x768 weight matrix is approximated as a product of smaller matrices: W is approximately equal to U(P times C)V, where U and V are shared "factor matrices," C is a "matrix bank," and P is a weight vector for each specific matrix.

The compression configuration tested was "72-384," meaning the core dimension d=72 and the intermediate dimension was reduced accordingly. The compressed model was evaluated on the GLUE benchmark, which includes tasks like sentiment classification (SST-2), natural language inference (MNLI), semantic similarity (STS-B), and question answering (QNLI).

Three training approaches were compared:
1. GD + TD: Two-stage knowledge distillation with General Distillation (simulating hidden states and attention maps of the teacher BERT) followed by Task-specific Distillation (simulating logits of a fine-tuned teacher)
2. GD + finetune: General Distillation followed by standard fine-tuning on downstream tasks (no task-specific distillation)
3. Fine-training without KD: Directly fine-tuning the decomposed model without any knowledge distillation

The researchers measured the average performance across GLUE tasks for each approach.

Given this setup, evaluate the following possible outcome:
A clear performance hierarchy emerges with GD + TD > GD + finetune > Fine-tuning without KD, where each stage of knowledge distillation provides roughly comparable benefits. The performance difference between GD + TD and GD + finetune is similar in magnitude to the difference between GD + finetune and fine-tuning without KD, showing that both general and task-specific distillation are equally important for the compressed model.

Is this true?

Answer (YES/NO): NO